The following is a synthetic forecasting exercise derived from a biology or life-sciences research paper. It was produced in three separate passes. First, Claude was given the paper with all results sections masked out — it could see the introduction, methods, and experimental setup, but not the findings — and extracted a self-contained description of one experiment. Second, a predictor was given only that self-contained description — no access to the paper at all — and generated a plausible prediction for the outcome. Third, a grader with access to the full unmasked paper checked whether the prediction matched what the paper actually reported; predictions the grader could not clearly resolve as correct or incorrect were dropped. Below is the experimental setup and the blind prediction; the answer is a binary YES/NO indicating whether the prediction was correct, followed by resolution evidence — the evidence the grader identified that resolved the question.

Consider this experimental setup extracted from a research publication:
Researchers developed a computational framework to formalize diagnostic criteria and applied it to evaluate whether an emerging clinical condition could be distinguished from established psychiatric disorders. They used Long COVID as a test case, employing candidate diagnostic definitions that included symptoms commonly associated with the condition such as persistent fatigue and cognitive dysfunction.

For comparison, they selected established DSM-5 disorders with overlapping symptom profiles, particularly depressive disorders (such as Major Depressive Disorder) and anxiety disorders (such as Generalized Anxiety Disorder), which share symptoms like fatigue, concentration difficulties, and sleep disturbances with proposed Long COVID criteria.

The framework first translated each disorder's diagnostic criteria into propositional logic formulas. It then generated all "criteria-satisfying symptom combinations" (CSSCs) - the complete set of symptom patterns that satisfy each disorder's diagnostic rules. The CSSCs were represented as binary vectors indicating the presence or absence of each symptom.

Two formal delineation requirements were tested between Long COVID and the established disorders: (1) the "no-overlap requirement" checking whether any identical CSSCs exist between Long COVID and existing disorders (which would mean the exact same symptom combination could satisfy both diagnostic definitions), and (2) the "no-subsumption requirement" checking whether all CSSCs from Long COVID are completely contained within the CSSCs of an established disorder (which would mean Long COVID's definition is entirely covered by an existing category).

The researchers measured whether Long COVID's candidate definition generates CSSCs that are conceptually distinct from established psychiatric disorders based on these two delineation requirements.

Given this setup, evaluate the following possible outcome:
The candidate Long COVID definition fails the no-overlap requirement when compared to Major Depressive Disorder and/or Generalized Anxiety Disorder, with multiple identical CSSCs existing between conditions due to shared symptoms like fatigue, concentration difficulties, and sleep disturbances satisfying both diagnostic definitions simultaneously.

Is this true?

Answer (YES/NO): NO